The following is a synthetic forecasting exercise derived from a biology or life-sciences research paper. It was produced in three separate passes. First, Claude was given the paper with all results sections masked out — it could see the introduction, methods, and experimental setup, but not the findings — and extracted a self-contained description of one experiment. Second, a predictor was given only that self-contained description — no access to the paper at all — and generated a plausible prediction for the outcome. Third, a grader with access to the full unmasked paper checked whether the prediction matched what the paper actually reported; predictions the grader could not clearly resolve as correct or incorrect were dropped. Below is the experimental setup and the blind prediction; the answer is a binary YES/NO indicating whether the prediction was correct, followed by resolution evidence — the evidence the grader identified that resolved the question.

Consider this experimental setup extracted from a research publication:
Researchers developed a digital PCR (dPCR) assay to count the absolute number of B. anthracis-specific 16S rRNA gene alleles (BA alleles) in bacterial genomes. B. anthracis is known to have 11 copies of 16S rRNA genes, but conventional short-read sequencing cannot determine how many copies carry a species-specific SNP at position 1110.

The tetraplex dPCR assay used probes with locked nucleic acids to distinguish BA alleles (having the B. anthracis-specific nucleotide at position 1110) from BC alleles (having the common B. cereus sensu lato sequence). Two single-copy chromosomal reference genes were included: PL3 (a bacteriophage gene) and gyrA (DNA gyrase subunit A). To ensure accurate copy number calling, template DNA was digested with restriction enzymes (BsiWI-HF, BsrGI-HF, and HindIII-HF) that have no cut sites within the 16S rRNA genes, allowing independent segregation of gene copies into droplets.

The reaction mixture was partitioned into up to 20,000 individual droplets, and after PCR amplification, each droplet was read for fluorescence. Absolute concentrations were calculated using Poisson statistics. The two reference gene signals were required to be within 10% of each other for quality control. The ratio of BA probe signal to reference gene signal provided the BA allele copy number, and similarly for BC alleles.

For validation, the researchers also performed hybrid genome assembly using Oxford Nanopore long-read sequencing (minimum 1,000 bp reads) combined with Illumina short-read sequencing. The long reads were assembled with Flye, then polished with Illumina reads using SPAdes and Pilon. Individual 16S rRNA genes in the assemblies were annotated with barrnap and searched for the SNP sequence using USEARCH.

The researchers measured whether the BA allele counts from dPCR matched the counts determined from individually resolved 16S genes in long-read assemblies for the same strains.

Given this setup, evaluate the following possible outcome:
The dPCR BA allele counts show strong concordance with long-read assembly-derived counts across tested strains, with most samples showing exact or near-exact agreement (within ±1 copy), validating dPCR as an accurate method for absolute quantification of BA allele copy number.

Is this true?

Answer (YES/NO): YES